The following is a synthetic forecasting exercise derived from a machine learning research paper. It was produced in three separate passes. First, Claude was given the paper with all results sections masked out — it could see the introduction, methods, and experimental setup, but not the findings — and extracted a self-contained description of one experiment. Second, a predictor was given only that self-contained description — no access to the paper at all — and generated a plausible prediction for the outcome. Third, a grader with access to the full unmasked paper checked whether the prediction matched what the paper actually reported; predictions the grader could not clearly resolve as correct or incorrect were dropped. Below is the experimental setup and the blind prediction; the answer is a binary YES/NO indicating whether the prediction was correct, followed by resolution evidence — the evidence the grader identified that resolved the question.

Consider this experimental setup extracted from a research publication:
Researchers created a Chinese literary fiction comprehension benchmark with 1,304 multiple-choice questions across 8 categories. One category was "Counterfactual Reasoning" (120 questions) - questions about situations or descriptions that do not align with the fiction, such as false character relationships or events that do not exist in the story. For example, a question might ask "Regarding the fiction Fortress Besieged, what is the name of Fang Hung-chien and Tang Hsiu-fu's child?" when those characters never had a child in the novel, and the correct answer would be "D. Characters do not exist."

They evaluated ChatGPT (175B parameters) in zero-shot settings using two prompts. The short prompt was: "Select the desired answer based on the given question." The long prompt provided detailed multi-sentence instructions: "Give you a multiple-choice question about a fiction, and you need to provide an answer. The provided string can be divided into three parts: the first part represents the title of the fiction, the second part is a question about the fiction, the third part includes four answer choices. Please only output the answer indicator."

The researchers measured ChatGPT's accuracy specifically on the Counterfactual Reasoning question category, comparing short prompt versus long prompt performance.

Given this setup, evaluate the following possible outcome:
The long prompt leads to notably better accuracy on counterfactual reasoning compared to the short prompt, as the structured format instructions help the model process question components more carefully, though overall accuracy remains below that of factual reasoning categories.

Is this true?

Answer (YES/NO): NO